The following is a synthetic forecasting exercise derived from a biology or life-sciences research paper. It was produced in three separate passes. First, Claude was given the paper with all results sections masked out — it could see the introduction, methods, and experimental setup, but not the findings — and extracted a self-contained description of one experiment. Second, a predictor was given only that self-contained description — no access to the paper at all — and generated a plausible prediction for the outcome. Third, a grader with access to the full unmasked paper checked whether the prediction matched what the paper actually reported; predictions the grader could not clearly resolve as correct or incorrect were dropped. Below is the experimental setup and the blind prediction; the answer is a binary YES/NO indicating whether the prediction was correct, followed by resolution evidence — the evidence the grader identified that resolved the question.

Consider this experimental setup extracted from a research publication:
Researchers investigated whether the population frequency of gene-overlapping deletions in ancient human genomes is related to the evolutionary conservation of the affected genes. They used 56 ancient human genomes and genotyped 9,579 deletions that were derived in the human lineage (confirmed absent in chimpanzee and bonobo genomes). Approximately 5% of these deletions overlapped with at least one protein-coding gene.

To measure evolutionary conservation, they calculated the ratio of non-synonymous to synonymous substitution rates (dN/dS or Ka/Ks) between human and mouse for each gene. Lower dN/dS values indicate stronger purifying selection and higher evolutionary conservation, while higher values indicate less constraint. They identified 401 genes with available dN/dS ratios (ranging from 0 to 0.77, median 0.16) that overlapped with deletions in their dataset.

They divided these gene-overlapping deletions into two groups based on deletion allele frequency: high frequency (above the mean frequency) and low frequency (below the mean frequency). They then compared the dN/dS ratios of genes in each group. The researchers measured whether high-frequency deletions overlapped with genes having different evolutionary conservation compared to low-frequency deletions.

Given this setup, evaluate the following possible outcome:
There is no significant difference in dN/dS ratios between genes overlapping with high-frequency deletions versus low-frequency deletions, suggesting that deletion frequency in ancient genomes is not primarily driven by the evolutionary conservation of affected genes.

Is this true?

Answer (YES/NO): NO